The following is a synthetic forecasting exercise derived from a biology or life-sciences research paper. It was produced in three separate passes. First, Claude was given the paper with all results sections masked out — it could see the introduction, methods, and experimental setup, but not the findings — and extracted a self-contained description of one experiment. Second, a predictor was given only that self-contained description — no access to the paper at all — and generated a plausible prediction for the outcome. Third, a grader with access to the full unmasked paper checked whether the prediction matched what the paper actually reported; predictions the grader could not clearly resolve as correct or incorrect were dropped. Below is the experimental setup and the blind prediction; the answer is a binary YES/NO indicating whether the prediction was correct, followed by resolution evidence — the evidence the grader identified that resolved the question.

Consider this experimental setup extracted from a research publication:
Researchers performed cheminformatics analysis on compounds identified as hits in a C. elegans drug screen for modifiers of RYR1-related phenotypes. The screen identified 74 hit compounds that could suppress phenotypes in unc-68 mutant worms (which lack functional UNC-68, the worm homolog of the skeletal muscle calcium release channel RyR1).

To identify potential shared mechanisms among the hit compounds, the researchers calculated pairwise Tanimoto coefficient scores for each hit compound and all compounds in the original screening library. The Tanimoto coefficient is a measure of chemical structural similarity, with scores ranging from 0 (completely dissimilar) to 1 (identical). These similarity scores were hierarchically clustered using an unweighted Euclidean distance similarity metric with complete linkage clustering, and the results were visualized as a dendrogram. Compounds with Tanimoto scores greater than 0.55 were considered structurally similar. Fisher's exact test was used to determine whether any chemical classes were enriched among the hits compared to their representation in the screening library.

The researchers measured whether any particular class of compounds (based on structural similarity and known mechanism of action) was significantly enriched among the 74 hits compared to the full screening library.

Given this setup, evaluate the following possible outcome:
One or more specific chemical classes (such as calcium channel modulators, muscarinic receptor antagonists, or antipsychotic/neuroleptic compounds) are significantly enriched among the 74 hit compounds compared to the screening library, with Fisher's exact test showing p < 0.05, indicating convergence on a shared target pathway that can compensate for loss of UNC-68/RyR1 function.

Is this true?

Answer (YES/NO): YES